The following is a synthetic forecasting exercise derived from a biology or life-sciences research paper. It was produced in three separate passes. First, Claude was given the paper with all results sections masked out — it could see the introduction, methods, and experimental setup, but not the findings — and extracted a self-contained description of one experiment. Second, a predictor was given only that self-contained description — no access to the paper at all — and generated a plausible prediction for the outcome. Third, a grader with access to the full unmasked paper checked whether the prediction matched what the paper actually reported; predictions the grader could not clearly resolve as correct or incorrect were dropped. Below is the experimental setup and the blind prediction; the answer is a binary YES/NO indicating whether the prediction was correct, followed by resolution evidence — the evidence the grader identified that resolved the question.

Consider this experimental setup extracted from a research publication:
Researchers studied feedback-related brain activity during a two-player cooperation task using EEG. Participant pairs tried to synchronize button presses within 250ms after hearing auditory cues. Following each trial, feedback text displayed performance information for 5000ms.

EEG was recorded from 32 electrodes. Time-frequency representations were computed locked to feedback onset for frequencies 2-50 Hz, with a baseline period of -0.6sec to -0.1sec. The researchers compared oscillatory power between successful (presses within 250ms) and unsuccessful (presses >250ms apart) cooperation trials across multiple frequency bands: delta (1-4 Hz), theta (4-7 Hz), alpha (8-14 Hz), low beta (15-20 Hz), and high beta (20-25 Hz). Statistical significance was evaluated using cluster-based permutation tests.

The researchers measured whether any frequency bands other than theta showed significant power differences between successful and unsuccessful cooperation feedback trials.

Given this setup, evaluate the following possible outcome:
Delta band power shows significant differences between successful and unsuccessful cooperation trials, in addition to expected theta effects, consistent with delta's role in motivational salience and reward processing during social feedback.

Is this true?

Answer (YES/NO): YES